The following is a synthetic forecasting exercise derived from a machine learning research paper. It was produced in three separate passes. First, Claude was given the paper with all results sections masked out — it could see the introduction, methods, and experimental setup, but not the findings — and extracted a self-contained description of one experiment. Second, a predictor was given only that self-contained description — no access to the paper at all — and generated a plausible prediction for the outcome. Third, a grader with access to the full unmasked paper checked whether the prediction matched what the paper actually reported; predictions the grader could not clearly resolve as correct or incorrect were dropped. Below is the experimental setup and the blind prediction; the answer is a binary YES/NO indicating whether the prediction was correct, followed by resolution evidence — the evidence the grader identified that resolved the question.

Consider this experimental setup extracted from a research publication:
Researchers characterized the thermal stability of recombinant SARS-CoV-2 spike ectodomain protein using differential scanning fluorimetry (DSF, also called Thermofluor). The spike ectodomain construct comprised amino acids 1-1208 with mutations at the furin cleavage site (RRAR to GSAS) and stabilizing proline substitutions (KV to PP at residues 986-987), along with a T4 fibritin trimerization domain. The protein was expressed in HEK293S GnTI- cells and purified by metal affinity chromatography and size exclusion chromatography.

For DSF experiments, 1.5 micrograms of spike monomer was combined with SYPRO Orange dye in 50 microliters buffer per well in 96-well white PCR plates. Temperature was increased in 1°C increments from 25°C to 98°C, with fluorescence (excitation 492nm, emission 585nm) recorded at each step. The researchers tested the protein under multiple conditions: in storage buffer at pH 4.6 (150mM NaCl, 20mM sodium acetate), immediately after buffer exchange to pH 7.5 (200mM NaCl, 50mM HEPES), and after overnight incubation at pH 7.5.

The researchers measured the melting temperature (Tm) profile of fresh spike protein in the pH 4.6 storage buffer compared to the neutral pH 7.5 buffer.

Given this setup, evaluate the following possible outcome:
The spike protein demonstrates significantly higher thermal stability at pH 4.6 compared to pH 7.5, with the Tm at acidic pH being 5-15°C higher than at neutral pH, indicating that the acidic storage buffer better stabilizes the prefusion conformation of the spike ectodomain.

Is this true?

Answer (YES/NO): NO